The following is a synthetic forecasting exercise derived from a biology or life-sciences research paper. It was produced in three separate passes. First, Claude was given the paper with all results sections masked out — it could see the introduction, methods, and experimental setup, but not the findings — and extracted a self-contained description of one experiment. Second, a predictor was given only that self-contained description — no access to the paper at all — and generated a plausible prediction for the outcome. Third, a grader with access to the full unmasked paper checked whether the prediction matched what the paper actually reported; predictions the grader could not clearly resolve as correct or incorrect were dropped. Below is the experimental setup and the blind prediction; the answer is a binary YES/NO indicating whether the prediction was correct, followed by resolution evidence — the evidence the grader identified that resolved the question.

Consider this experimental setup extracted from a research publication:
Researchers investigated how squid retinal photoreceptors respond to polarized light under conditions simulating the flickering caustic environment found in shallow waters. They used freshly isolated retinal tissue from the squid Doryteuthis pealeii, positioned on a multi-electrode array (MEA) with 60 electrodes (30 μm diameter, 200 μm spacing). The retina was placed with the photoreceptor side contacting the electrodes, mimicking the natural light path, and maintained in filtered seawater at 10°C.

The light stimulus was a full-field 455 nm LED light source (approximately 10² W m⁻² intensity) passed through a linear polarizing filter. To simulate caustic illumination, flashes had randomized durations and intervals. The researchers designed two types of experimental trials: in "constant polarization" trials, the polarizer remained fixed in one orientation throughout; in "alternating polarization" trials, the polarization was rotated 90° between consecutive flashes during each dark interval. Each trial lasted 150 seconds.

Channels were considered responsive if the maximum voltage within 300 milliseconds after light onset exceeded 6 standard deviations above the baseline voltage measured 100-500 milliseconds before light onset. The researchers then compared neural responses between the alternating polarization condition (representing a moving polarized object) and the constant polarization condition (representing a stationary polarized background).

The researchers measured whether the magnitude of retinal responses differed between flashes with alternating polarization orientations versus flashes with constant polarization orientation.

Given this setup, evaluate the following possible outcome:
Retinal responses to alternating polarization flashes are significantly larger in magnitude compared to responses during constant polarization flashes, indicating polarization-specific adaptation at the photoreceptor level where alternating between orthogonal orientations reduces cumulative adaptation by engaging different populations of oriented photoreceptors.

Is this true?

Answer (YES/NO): YES